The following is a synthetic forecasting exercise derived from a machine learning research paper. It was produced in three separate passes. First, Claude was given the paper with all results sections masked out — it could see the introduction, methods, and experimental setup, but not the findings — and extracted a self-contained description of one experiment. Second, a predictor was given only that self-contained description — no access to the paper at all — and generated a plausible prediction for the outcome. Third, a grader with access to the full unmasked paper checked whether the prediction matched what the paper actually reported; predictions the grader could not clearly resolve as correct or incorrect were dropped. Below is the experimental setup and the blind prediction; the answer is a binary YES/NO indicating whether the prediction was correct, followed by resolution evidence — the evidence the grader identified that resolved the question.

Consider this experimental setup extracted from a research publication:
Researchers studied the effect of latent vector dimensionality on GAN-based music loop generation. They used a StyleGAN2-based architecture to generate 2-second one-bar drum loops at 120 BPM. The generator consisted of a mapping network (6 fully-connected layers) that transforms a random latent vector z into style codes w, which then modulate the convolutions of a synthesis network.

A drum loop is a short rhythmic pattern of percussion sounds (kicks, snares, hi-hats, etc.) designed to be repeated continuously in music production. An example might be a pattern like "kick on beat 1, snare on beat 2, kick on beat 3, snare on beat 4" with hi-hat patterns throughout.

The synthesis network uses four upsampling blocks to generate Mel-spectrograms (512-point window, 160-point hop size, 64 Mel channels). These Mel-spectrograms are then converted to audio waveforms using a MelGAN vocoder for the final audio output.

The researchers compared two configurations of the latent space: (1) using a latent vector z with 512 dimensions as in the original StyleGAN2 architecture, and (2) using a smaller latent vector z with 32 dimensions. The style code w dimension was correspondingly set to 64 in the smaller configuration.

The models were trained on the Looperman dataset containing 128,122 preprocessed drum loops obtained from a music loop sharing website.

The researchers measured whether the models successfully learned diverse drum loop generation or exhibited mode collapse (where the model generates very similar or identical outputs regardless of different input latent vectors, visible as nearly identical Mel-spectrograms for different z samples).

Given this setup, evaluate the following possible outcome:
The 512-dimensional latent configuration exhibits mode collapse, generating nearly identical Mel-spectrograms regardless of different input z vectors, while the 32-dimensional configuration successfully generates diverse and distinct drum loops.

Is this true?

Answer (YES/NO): YES